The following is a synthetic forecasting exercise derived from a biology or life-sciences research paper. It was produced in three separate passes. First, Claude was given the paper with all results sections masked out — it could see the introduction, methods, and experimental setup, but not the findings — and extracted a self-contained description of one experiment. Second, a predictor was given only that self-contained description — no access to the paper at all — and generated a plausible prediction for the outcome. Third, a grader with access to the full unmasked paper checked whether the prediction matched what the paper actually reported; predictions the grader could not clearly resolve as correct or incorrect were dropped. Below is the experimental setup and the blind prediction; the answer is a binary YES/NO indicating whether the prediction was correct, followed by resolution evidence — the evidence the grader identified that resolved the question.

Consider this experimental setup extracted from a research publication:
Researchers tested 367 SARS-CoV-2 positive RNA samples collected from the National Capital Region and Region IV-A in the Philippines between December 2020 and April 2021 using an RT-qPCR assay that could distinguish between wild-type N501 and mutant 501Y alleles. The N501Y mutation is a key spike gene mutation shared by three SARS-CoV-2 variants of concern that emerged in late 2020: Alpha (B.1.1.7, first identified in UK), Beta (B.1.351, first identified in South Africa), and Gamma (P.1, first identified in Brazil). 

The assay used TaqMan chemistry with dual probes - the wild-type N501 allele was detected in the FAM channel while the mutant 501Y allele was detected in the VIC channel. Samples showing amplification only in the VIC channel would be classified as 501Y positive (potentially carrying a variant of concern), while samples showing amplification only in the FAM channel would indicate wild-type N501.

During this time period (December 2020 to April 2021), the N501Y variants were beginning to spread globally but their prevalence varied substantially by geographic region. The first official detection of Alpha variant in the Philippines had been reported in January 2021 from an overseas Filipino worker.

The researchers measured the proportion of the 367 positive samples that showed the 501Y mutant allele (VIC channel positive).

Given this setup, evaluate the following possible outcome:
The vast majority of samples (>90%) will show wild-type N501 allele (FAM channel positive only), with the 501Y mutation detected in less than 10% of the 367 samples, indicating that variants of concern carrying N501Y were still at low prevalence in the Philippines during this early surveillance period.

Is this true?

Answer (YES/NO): NO